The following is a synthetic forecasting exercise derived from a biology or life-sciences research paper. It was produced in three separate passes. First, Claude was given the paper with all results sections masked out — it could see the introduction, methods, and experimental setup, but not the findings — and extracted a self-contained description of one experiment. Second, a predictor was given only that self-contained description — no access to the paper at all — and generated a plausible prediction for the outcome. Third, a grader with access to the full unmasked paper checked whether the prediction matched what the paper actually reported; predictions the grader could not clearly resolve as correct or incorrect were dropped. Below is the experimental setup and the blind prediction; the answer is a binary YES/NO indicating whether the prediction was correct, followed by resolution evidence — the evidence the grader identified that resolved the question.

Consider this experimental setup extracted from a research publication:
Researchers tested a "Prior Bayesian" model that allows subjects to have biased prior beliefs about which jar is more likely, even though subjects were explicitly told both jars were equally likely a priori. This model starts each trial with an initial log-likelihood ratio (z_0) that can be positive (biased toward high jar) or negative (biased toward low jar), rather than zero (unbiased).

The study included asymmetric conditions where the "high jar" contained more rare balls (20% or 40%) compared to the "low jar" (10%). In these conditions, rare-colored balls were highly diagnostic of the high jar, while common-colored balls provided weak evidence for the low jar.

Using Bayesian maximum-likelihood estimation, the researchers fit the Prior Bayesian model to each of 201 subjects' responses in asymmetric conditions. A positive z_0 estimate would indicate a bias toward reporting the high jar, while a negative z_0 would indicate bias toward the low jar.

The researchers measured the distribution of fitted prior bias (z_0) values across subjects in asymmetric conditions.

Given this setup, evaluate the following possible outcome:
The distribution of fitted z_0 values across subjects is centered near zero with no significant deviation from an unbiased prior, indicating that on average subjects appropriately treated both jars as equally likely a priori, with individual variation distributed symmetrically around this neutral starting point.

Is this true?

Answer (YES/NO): NO